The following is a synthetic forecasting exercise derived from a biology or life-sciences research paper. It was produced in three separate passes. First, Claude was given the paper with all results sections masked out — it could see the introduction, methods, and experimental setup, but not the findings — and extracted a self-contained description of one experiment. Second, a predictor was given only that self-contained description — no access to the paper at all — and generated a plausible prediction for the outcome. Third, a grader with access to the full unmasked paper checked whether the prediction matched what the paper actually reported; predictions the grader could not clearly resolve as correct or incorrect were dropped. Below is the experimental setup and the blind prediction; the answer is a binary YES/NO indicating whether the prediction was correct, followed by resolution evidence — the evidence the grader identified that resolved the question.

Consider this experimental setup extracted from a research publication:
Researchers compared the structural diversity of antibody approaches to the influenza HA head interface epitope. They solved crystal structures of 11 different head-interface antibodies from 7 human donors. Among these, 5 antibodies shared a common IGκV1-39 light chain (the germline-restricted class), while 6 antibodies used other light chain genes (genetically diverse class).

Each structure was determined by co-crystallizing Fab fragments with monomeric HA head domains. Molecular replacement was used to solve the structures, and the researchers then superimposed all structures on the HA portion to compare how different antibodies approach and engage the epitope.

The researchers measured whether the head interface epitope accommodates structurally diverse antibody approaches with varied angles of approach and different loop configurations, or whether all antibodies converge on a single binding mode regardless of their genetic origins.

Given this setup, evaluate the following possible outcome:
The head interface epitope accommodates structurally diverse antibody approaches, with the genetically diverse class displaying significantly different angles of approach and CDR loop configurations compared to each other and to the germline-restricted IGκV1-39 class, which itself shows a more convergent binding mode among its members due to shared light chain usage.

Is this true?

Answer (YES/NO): YES